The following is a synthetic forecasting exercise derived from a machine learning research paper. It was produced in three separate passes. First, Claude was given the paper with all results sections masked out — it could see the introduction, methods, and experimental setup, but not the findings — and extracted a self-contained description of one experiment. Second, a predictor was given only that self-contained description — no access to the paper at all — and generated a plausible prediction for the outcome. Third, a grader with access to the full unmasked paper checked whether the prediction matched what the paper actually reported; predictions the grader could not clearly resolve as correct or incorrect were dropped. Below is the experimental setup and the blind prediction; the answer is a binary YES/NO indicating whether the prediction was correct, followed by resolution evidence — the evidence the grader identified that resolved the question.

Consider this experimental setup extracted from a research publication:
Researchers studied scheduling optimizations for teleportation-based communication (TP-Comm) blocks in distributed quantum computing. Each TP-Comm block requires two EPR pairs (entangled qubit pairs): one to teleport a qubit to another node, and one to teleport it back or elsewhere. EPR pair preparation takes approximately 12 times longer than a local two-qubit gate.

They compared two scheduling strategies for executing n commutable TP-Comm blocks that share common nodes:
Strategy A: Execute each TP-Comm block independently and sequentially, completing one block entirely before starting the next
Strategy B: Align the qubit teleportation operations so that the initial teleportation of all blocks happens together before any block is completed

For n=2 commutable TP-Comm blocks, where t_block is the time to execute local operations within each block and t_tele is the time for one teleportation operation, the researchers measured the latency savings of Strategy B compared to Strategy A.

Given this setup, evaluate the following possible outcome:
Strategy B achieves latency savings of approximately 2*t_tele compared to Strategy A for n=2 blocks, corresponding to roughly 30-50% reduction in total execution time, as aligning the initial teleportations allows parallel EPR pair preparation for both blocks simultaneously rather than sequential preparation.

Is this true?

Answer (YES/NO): NO